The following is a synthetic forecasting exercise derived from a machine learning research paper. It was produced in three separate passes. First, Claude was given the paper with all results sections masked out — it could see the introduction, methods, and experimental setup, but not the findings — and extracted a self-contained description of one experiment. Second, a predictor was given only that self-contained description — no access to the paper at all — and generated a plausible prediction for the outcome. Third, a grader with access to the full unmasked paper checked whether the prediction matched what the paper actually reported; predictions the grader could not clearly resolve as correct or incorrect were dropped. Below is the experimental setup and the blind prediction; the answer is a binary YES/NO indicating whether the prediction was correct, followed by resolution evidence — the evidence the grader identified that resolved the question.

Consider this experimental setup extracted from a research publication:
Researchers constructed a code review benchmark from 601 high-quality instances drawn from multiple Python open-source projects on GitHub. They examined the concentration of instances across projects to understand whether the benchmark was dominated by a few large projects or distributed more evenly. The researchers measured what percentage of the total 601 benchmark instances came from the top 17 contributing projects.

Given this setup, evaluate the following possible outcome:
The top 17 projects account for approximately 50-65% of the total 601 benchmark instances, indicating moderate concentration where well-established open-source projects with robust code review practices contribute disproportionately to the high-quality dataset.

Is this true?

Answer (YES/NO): YES